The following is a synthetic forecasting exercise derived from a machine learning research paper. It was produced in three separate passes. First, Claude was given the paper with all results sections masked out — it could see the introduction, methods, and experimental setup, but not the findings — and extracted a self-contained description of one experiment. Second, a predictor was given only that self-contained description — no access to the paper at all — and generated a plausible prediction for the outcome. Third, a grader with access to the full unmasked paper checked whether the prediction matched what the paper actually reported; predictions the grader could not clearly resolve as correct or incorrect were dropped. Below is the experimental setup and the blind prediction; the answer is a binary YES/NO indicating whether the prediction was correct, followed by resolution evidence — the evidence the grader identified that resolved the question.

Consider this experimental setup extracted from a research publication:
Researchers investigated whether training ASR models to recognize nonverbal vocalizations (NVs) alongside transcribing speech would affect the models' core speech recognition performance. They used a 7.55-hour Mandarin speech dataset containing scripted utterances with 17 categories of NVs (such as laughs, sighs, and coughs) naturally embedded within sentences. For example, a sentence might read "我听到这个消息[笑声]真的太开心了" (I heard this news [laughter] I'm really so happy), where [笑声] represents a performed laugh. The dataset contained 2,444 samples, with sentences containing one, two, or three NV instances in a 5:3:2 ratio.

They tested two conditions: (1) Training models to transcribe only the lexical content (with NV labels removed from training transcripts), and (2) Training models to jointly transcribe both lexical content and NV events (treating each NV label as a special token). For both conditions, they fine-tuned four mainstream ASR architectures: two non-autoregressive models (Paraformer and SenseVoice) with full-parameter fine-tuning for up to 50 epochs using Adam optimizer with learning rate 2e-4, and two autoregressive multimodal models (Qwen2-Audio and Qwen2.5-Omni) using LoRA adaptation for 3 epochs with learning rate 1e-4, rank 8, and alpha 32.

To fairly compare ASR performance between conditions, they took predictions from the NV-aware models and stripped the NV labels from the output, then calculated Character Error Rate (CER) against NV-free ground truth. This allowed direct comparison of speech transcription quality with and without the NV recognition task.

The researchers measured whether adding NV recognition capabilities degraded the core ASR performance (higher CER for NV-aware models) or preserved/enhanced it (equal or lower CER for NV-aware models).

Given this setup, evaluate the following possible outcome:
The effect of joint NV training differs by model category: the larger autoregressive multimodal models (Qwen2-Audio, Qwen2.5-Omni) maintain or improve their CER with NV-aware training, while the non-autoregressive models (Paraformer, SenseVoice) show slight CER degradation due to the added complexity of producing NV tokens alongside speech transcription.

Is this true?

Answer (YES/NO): NO